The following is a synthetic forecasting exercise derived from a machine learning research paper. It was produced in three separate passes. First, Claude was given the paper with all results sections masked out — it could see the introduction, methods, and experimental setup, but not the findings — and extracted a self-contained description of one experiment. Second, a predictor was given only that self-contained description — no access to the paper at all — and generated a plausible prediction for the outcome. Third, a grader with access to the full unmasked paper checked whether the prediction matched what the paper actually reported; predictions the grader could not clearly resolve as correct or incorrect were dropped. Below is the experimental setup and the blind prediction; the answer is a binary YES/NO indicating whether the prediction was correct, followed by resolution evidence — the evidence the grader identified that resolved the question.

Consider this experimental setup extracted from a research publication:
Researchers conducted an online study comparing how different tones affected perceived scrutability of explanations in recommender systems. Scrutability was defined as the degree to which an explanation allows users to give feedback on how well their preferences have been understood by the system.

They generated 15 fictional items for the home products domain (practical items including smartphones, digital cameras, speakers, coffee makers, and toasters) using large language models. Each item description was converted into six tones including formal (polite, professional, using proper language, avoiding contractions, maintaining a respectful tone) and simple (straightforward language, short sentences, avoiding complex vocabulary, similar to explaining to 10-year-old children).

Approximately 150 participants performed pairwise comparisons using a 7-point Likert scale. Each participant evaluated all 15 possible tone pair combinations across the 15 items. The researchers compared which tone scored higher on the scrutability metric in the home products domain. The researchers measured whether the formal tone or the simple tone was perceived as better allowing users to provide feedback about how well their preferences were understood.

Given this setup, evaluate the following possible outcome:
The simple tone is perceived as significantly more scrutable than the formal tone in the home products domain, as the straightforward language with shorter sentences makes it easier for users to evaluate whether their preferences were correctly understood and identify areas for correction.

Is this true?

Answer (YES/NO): NO